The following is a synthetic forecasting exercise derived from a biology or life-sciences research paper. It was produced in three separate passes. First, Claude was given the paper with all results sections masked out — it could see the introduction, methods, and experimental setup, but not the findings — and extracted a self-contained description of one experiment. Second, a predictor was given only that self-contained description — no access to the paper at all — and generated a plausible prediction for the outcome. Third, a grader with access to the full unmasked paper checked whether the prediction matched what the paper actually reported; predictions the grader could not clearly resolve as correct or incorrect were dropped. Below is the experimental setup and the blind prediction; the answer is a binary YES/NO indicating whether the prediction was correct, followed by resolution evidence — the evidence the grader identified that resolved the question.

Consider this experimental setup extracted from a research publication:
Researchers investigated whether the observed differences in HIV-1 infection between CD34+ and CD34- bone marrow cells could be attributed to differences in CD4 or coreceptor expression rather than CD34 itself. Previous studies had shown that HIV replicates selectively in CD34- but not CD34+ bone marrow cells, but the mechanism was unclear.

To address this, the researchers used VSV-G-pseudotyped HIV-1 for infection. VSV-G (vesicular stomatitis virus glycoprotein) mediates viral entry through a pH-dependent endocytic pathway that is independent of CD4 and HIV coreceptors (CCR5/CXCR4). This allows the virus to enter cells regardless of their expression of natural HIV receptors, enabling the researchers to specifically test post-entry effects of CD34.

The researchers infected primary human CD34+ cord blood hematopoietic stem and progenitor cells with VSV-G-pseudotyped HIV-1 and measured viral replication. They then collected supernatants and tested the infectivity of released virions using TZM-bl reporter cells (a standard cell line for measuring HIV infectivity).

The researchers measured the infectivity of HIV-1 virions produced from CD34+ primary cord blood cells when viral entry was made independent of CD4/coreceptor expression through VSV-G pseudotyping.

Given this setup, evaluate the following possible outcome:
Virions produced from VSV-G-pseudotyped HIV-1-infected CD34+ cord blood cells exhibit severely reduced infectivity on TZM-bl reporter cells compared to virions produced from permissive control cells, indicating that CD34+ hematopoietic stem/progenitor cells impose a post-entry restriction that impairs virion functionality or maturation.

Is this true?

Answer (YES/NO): YES